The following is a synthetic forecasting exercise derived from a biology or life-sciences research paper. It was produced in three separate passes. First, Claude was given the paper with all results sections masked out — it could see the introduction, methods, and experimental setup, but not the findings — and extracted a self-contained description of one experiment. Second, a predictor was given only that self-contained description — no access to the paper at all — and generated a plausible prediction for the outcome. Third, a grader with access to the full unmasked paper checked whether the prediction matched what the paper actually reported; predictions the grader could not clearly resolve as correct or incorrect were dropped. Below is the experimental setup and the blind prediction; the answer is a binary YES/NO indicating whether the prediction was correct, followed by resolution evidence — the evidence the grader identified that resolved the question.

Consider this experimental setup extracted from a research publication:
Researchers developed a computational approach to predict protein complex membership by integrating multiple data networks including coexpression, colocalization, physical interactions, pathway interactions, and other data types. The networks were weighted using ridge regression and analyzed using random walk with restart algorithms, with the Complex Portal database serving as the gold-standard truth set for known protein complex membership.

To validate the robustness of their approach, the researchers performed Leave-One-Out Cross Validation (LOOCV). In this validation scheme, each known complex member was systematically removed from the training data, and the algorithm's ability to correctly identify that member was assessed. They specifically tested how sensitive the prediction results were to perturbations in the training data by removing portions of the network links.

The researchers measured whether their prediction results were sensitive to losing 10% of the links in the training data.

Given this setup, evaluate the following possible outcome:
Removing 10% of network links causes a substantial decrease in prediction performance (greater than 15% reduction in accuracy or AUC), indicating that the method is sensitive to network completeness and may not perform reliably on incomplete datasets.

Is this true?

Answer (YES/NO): NO